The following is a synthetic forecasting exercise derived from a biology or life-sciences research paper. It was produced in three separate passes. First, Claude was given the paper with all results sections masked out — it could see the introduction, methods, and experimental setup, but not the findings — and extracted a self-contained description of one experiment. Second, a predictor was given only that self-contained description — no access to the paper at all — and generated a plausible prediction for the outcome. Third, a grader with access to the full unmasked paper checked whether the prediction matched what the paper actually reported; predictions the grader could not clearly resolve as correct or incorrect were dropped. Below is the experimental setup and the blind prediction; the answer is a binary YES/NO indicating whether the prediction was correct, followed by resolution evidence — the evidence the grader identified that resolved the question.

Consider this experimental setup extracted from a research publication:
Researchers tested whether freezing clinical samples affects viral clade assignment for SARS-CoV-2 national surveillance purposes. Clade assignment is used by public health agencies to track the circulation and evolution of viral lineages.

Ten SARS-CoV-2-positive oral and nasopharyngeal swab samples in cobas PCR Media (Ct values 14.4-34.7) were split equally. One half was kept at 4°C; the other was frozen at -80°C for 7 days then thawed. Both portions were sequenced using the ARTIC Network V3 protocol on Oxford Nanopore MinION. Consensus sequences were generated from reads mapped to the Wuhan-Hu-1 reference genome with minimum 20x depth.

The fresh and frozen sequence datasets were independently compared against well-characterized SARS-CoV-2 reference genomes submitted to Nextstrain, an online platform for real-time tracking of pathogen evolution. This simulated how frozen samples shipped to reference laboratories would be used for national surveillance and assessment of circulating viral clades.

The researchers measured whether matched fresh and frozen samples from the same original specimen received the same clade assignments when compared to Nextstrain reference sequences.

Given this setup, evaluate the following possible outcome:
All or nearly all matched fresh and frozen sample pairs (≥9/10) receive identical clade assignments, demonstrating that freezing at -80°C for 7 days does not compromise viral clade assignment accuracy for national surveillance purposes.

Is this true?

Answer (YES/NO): NO